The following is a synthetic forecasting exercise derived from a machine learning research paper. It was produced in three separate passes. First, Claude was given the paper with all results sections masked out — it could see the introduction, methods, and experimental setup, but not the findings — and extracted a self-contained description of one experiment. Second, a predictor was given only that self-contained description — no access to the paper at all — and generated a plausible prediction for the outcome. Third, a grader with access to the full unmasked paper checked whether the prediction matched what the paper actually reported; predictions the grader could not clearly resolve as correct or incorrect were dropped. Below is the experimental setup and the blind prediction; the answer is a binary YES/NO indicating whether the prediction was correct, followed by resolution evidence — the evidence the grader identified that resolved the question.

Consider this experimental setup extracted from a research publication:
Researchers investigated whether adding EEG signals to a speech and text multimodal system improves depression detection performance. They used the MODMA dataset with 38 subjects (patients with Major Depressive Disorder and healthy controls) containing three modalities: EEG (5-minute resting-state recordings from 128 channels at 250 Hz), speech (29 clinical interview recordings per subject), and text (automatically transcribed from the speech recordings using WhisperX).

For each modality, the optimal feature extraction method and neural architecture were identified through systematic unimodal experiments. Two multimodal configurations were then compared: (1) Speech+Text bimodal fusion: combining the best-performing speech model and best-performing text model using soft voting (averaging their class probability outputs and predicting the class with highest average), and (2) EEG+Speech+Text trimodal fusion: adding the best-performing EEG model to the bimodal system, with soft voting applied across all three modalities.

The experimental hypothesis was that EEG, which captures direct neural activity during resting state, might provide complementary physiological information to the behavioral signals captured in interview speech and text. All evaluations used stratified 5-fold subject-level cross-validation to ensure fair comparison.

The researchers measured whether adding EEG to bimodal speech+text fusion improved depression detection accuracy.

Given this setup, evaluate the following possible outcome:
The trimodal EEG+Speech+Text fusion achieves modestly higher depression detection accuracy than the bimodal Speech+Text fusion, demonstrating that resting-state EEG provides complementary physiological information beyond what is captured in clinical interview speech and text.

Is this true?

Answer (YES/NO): YES